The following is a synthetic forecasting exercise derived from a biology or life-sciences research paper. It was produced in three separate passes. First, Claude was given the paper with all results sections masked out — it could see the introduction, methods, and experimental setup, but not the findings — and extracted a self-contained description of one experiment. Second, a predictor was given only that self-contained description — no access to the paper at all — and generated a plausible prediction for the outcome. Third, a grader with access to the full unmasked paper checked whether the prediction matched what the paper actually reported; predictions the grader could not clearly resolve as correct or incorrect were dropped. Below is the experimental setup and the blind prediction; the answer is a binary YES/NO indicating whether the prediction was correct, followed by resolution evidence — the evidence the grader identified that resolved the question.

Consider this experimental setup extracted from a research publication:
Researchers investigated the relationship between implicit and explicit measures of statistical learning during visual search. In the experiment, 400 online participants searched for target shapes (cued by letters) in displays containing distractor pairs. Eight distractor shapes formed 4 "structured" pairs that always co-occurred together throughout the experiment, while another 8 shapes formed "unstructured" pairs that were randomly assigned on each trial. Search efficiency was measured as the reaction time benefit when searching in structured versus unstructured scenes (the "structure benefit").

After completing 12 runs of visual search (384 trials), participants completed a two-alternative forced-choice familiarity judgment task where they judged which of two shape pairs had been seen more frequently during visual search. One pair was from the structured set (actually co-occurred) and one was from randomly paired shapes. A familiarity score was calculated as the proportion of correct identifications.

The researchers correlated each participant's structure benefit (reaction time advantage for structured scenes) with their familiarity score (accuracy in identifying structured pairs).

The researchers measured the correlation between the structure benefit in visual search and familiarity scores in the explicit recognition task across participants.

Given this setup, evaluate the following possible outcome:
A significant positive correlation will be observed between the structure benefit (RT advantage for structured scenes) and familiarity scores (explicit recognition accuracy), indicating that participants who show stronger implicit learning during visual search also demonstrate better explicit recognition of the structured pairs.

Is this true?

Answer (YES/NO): NO